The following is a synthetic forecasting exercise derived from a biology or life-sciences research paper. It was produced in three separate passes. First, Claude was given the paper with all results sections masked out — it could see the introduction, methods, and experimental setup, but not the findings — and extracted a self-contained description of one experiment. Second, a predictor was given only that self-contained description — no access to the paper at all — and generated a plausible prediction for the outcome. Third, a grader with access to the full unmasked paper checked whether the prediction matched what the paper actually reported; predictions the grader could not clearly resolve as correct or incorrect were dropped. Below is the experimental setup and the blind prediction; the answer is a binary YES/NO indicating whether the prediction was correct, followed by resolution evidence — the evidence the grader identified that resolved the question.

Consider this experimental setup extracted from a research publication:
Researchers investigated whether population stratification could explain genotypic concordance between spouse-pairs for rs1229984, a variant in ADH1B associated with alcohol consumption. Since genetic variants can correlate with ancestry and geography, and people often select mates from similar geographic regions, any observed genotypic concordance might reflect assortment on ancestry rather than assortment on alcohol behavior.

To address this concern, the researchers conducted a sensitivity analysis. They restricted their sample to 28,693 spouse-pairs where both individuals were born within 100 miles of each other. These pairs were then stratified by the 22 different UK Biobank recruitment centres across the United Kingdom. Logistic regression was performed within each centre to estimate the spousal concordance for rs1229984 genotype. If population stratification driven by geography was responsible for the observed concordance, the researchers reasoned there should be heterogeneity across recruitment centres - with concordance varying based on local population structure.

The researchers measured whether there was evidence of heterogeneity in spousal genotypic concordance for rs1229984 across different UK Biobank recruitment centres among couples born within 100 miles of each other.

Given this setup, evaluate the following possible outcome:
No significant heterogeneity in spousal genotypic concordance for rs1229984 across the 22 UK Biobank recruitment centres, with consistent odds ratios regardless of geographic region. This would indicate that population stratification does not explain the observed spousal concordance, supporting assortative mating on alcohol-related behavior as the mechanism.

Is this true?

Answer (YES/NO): YES